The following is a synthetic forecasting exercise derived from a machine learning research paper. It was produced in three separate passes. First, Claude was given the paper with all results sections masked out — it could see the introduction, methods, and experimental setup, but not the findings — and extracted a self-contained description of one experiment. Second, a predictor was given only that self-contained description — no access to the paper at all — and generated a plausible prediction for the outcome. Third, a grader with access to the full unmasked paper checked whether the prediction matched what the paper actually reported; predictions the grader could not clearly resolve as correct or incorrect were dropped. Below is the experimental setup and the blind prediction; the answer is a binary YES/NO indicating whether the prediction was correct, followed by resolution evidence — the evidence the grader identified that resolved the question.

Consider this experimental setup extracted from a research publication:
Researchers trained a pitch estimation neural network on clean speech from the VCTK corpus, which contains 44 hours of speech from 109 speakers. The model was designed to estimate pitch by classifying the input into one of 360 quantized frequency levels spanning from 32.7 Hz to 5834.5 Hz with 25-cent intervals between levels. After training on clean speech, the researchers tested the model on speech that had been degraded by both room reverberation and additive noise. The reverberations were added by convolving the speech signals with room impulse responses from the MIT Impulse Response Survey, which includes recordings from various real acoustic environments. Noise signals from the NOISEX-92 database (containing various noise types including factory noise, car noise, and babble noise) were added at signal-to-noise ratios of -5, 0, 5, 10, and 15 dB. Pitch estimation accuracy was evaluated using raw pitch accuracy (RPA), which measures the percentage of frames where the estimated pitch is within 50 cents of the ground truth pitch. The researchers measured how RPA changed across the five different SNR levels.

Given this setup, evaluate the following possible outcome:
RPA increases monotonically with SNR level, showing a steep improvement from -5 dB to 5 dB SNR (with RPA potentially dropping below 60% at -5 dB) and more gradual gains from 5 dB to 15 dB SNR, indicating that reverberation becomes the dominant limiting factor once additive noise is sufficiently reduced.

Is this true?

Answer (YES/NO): NO